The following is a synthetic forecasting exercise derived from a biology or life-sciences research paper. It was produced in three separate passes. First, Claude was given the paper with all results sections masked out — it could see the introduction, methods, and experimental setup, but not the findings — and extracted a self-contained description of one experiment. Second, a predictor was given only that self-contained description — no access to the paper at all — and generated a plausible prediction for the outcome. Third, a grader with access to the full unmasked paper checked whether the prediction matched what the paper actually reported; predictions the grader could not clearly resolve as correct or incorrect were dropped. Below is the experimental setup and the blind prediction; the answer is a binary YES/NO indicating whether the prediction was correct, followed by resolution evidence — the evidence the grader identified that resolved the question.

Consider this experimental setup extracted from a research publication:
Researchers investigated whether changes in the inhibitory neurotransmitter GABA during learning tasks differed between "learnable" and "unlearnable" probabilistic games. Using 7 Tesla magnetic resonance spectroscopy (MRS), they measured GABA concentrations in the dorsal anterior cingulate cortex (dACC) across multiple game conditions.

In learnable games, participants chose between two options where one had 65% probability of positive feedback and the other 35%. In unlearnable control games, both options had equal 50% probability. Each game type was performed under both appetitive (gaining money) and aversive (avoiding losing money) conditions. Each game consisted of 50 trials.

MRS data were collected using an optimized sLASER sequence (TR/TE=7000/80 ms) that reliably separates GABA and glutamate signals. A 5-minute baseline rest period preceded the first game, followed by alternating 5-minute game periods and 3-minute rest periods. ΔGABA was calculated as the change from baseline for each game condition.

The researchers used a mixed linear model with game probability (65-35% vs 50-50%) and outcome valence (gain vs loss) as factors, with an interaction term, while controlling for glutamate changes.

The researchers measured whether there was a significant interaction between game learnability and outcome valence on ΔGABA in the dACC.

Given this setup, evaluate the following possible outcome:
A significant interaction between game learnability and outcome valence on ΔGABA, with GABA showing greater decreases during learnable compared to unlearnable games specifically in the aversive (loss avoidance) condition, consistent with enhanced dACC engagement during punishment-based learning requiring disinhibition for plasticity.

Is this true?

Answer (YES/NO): NO